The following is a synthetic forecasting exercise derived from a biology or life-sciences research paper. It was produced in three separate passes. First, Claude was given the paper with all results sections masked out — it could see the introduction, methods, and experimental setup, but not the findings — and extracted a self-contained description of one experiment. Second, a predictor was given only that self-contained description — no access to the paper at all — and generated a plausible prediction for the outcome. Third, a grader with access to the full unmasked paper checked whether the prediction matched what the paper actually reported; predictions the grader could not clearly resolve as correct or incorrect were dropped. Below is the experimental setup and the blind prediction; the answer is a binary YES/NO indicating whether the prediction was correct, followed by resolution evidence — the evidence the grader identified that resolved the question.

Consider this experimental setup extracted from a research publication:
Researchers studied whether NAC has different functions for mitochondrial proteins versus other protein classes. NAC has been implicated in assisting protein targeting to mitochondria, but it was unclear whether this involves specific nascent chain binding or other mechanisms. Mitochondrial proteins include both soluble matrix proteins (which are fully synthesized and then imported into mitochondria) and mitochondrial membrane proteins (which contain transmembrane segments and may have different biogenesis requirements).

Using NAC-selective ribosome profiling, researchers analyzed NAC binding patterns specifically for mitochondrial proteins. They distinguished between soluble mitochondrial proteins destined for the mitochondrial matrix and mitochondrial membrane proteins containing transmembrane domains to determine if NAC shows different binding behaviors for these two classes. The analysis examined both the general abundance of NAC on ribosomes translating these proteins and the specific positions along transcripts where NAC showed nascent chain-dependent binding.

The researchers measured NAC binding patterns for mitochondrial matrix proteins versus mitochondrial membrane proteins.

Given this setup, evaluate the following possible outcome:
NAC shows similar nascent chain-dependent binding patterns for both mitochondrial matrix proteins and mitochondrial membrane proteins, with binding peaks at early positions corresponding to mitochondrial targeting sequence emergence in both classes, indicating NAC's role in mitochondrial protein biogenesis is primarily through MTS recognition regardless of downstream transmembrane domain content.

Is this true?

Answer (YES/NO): NO